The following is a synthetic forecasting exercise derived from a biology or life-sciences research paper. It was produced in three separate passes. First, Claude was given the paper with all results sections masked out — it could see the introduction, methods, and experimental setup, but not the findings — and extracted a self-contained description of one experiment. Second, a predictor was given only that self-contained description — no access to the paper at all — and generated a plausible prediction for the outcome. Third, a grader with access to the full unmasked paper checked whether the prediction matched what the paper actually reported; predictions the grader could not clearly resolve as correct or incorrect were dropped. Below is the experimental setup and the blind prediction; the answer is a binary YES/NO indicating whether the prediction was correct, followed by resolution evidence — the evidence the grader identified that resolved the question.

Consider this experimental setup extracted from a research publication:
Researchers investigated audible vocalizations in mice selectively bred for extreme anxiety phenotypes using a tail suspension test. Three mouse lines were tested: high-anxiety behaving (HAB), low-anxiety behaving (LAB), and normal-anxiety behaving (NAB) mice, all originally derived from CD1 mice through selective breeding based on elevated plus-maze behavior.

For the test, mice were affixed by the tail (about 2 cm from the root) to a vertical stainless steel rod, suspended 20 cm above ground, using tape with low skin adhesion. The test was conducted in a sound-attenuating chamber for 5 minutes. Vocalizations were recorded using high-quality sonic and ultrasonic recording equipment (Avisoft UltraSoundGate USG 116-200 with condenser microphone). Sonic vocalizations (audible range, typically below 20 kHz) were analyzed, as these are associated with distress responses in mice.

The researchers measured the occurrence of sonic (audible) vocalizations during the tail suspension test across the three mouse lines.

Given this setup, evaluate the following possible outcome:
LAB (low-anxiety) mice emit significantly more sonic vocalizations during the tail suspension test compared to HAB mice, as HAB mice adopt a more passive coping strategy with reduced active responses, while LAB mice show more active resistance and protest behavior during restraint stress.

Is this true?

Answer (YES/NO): NO